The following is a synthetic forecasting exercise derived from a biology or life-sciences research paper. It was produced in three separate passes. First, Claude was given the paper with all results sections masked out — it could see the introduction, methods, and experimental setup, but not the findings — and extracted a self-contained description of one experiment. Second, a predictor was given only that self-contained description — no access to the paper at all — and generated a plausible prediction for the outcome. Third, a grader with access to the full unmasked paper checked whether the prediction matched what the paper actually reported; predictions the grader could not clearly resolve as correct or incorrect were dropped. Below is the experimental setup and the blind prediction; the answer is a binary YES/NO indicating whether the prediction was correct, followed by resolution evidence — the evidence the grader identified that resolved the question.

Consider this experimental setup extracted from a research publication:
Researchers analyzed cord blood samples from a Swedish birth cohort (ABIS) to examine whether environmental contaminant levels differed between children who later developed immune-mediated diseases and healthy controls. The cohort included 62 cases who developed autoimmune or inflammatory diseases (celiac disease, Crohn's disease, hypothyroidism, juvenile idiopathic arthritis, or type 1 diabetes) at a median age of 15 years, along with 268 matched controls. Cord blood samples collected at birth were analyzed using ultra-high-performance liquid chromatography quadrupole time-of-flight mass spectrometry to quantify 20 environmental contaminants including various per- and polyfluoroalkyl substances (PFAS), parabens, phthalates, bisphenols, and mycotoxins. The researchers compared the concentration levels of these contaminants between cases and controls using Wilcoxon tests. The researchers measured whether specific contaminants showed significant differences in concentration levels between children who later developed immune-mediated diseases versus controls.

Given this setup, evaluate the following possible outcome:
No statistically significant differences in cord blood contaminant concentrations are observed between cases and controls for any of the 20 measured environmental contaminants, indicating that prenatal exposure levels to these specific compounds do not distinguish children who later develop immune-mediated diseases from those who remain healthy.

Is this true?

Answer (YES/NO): NO